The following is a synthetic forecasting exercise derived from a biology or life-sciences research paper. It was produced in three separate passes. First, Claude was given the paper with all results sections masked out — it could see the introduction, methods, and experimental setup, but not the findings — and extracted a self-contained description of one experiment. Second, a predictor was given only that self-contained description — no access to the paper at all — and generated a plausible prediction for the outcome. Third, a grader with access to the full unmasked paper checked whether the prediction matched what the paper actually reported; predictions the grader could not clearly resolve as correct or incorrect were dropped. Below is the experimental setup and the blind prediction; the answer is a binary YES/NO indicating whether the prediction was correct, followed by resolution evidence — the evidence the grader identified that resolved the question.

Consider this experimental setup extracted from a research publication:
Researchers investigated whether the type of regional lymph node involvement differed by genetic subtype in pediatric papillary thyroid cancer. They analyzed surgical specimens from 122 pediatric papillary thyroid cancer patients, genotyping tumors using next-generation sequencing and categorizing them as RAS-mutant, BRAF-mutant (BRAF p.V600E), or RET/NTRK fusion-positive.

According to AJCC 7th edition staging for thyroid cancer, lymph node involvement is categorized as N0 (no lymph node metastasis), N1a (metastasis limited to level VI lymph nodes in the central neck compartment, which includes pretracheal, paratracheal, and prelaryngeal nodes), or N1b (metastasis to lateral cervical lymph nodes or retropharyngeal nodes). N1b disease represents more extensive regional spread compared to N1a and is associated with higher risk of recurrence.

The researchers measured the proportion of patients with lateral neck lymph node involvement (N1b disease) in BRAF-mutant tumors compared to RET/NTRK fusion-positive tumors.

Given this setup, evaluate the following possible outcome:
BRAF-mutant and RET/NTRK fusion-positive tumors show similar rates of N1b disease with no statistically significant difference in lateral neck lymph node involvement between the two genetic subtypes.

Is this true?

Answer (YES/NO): NO